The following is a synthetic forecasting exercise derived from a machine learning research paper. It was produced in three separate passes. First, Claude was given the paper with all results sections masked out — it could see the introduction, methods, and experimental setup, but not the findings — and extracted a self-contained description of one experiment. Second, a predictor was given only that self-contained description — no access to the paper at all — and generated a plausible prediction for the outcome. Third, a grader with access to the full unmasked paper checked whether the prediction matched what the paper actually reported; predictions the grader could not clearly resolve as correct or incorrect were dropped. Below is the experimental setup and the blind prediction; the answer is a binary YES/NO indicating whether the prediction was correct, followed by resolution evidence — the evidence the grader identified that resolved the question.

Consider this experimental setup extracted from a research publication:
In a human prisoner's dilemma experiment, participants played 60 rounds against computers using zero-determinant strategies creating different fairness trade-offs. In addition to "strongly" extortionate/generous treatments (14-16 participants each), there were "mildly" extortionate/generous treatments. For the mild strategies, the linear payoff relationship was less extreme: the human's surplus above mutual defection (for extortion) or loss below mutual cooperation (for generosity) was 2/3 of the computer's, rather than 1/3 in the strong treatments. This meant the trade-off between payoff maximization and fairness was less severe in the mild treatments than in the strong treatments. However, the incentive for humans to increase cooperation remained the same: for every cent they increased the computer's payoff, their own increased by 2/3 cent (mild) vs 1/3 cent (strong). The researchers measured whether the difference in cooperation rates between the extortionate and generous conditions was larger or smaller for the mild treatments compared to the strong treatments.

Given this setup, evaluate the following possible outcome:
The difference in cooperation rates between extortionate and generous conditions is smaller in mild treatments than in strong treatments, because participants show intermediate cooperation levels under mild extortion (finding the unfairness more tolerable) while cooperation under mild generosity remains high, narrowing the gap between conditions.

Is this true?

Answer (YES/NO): YES